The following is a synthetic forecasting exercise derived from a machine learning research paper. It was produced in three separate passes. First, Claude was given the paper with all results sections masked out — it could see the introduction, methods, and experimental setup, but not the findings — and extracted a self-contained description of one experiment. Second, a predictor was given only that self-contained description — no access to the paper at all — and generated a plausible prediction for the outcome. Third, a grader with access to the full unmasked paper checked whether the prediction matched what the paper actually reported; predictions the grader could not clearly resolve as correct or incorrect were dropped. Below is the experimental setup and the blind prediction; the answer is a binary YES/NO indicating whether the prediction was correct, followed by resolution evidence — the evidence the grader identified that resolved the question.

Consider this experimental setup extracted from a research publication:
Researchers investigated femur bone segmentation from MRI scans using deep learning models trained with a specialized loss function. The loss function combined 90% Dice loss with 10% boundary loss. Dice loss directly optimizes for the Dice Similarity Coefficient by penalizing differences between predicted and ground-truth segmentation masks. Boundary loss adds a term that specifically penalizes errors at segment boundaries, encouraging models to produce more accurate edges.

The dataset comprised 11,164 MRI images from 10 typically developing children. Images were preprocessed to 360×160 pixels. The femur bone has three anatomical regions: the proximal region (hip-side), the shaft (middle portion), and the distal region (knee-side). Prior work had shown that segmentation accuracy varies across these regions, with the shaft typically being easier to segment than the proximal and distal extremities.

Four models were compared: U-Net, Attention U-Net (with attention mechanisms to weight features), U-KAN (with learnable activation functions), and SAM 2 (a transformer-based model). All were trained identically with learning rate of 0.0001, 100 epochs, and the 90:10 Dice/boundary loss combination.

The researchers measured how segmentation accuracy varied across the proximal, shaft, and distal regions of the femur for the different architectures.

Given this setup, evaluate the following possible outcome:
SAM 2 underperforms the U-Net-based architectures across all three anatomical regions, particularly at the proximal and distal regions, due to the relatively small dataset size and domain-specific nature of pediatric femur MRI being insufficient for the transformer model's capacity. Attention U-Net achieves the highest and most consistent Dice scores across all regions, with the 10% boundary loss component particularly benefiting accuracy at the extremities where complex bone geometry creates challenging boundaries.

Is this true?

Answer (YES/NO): NO